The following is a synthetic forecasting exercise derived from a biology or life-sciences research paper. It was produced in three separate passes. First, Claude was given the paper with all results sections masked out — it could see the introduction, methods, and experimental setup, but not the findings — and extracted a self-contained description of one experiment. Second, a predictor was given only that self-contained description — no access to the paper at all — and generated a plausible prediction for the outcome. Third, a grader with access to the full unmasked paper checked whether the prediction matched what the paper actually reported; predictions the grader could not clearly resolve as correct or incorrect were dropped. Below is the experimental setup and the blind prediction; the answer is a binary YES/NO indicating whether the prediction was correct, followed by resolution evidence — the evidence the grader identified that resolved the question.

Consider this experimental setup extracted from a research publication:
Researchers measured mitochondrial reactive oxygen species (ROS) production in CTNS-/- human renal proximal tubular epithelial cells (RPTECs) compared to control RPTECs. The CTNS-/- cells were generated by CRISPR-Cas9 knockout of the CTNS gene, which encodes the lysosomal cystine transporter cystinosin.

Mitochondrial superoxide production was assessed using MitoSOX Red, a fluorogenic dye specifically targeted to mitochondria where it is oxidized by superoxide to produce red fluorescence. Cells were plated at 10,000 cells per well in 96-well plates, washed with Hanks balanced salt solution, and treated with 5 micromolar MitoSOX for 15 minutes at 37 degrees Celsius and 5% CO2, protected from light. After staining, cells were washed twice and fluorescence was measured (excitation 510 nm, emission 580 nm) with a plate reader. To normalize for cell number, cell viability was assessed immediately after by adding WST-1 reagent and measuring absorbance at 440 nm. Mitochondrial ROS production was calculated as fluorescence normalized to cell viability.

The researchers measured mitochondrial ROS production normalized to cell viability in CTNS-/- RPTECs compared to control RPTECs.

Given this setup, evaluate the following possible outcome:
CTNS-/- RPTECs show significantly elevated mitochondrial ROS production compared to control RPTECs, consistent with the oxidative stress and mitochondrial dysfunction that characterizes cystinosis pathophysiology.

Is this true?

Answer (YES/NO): YES